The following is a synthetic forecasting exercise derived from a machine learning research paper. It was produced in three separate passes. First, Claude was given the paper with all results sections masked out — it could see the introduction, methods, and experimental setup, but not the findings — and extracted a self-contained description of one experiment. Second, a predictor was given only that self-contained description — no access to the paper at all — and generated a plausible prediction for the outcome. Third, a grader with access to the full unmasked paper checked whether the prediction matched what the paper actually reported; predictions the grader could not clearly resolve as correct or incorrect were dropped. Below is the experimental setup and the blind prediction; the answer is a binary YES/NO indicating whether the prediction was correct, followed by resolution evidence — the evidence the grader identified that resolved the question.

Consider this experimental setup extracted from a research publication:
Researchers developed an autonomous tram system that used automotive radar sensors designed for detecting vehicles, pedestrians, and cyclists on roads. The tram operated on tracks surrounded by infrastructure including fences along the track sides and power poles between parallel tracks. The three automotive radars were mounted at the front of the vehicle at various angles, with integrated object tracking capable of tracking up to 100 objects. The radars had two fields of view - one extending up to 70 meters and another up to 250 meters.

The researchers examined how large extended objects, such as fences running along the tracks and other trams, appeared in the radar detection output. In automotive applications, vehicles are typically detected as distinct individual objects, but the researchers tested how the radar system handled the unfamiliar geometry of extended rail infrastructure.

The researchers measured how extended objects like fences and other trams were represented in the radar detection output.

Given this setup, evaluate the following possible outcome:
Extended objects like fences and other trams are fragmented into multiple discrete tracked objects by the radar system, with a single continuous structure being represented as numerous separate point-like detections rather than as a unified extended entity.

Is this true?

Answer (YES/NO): YES